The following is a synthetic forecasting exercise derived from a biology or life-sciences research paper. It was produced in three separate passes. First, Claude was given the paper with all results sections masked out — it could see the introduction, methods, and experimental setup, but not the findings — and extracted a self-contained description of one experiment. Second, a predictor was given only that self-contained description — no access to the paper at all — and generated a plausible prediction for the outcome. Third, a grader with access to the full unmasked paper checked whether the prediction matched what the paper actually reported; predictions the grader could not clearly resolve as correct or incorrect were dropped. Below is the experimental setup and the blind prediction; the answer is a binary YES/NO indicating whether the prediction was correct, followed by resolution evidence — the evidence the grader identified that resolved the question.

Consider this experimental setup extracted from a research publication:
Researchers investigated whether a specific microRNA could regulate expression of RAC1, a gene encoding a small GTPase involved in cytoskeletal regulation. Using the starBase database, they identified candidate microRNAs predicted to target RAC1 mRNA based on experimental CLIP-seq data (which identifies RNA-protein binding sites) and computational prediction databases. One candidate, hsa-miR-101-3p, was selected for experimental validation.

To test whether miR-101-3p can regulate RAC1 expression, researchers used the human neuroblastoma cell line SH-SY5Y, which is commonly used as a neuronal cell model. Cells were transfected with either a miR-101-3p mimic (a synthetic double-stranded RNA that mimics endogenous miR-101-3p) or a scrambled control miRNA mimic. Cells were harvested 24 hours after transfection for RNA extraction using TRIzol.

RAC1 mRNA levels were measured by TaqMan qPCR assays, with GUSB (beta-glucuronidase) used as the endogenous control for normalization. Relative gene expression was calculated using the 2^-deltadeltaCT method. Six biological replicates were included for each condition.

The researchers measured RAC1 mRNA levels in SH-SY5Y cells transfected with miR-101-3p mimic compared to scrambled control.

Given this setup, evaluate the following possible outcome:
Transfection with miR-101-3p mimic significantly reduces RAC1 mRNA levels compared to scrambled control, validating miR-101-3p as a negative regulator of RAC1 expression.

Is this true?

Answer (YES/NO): YES